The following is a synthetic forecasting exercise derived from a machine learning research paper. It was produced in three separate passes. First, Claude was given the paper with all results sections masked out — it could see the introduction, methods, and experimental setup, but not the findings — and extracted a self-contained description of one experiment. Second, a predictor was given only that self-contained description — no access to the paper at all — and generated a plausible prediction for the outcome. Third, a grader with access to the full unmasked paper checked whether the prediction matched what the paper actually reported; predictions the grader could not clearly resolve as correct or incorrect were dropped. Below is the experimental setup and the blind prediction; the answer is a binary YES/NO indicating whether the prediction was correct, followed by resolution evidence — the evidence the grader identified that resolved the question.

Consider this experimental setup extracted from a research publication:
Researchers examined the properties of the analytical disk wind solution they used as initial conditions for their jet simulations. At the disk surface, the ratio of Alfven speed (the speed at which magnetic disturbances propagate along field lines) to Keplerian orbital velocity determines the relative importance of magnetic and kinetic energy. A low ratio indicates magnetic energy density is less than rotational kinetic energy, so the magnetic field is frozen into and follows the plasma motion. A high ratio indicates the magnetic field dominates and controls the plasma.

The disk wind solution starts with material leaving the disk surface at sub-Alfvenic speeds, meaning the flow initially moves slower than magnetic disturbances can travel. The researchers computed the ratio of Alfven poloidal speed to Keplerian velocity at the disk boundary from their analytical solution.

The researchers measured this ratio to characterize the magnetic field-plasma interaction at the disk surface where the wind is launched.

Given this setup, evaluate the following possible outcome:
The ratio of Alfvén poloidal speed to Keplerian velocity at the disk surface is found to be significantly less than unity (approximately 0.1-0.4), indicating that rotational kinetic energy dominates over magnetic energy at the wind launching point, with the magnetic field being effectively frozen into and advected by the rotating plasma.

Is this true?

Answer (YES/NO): NO